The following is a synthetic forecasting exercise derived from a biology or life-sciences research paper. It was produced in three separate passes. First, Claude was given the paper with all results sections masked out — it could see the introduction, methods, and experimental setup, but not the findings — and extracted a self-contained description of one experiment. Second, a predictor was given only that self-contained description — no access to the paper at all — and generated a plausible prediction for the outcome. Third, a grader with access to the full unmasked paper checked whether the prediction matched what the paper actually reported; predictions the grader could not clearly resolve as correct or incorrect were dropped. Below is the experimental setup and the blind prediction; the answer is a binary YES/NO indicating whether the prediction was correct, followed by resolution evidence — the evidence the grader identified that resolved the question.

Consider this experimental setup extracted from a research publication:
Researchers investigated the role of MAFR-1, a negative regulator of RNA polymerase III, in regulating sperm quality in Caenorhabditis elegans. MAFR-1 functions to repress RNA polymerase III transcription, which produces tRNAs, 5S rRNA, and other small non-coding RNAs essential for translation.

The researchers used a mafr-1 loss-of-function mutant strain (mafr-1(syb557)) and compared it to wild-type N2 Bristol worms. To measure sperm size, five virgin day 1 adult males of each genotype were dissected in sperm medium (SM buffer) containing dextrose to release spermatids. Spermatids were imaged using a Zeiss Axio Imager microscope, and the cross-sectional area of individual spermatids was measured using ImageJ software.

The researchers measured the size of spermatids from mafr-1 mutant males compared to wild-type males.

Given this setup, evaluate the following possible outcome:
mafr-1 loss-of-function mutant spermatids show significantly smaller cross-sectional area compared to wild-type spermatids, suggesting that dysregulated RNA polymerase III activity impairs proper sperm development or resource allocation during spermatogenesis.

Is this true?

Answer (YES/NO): YES